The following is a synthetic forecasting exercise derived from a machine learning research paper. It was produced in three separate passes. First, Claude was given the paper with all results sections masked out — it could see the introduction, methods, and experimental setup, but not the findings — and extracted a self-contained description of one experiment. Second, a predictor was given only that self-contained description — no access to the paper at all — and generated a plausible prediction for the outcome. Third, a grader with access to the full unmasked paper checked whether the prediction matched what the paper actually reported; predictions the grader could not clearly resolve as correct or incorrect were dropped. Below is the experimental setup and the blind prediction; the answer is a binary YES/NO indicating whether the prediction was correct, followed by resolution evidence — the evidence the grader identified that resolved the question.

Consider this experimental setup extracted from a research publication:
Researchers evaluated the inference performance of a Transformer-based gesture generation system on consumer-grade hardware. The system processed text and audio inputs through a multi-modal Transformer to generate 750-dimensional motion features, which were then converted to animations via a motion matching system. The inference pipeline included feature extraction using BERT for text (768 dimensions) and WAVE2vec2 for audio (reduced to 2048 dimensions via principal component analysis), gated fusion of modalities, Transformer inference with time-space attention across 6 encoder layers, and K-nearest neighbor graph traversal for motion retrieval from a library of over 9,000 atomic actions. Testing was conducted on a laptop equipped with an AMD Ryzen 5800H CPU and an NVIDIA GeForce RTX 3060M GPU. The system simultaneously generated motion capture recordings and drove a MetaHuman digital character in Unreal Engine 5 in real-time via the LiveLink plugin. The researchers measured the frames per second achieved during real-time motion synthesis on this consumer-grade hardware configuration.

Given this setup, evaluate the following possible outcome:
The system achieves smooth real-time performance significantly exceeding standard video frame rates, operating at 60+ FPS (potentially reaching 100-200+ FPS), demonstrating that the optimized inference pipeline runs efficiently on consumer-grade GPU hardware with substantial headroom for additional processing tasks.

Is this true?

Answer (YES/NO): YES